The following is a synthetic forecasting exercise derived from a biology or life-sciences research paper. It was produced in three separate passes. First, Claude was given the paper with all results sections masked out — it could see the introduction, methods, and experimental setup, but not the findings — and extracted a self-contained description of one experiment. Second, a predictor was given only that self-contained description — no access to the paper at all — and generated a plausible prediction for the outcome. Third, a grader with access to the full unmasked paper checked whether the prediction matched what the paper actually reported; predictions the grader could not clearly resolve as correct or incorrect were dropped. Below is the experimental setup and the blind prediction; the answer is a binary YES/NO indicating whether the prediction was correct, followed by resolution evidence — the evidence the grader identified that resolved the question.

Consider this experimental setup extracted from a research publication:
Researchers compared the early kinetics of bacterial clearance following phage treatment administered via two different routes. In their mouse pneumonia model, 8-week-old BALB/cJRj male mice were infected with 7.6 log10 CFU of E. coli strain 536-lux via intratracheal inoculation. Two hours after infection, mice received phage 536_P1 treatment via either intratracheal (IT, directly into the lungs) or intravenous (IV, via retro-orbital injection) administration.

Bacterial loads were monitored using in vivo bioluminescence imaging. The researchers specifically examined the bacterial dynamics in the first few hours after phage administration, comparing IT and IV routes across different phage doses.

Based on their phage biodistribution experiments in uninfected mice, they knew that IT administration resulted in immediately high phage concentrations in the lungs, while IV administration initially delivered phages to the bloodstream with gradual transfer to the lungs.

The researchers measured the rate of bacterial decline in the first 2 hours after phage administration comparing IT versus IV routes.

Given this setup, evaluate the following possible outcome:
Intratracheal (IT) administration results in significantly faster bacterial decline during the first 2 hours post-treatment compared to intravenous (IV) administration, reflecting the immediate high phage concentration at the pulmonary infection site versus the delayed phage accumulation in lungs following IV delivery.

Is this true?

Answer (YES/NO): NO